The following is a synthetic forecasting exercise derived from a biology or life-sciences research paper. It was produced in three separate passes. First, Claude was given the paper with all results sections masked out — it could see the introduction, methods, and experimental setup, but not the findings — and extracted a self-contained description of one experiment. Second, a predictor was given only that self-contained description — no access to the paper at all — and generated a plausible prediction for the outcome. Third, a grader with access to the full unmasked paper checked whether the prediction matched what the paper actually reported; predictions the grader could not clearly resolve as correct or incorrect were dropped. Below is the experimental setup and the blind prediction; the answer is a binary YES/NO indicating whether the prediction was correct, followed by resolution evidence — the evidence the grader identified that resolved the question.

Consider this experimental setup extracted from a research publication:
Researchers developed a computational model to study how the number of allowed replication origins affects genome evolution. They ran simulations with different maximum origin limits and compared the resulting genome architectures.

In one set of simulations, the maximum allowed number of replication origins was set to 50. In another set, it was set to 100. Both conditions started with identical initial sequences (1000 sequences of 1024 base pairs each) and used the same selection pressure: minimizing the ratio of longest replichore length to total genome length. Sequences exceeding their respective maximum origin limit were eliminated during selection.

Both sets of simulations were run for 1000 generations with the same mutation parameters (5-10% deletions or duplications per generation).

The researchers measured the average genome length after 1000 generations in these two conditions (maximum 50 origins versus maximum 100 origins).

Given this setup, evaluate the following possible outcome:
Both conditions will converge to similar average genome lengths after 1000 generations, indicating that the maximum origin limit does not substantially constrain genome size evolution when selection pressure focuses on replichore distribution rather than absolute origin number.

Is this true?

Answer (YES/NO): NO